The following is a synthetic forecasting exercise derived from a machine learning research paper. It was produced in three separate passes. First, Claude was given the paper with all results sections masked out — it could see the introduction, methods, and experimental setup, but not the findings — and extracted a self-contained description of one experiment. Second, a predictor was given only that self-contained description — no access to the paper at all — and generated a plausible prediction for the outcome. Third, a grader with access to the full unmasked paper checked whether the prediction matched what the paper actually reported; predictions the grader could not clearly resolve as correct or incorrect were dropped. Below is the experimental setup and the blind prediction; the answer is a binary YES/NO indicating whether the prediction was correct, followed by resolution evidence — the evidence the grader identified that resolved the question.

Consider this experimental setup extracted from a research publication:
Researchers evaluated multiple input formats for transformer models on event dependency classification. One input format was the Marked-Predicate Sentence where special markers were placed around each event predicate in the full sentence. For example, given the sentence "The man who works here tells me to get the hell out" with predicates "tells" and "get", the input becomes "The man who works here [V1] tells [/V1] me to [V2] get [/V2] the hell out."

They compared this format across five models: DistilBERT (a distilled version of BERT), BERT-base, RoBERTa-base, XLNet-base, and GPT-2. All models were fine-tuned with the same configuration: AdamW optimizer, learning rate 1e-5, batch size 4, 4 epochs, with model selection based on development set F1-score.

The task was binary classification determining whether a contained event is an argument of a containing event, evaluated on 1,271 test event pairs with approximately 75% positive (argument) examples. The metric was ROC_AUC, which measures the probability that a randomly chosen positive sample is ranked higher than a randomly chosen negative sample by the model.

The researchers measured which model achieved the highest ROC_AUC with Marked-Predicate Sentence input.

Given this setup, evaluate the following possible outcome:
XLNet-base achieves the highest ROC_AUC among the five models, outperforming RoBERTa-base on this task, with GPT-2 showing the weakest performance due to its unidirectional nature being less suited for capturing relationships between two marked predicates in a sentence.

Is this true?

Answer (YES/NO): NO